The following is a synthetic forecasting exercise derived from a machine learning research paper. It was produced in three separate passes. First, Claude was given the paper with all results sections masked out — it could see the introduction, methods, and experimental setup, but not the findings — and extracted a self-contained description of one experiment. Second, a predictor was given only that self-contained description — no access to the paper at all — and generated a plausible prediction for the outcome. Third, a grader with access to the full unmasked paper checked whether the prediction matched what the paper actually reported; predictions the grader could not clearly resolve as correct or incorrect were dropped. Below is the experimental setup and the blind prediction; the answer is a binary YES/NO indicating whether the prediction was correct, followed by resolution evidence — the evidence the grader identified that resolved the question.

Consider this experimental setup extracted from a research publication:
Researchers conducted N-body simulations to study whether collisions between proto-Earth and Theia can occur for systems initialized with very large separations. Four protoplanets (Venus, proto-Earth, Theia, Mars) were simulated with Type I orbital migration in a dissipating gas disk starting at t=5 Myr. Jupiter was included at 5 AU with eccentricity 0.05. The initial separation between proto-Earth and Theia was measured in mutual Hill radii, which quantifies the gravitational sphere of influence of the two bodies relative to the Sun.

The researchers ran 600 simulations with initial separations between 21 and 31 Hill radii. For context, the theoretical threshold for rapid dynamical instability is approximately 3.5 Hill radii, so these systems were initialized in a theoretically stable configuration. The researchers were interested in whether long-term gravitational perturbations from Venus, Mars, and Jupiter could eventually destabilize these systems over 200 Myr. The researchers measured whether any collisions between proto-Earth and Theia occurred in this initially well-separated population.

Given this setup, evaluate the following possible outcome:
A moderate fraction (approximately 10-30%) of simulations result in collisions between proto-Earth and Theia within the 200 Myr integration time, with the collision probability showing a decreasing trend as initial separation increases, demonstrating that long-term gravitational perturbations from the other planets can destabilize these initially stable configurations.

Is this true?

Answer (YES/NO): NO